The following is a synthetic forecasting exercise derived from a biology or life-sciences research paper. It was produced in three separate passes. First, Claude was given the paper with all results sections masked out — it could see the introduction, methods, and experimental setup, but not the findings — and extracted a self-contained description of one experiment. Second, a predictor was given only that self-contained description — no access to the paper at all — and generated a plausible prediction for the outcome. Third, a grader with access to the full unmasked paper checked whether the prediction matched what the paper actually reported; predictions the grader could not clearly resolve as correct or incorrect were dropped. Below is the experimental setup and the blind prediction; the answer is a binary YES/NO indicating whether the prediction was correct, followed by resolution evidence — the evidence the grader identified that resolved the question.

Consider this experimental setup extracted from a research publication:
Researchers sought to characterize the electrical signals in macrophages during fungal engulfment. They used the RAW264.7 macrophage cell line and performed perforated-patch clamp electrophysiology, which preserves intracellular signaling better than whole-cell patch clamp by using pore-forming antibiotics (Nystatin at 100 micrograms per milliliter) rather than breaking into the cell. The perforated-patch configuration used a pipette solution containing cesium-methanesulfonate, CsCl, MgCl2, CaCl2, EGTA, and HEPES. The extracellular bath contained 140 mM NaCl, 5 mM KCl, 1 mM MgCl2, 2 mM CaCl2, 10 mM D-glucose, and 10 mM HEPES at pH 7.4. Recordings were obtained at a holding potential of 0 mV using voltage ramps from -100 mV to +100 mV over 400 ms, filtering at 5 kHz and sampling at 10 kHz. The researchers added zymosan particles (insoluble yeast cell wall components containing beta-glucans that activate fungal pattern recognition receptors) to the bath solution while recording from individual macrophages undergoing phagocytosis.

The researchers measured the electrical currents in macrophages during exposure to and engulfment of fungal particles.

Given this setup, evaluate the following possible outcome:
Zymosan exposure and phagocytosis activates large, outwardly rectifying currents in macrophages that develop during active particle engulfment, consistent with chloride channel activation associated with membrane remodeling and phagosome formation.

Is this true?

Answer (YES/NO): NO